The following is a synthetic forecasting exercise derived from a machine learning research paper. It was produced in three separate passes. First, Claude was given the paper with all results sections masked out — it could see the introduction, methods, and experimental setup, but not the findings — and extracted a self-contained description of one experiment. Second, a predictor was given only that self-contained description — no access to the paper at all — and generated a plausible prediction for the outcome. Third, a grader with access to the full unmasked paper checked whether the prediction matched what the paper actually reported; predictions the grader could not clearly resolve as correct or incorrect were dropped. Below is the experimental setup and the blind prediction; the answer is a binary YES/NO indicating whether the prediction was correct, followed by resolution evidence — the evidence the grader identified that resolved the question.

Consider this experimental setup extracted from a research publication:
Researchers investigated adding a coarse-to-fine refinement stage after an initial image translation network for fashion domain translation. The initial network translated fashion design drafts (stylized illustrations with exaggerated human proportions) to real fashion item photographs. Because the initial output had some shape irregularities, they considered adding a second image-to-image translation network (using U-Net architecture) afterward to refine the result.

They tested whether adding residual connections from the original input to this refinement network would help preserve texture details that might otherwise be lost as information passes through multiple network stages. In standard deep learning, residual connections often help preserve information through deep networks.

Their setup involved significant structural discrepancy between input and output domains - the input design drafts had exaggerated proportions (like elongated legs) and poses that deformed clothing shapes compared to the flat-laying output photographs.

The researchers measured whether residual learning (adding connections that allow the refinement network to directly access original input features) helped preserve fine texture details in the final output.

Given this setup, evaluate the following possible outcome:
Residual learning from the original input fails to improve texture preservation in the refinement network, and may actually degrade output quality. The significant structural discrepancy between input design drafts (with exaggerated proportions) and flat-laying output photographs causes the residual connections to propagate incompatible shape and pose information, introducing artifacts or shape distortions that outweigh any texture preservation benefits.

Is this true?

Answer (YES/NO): YES